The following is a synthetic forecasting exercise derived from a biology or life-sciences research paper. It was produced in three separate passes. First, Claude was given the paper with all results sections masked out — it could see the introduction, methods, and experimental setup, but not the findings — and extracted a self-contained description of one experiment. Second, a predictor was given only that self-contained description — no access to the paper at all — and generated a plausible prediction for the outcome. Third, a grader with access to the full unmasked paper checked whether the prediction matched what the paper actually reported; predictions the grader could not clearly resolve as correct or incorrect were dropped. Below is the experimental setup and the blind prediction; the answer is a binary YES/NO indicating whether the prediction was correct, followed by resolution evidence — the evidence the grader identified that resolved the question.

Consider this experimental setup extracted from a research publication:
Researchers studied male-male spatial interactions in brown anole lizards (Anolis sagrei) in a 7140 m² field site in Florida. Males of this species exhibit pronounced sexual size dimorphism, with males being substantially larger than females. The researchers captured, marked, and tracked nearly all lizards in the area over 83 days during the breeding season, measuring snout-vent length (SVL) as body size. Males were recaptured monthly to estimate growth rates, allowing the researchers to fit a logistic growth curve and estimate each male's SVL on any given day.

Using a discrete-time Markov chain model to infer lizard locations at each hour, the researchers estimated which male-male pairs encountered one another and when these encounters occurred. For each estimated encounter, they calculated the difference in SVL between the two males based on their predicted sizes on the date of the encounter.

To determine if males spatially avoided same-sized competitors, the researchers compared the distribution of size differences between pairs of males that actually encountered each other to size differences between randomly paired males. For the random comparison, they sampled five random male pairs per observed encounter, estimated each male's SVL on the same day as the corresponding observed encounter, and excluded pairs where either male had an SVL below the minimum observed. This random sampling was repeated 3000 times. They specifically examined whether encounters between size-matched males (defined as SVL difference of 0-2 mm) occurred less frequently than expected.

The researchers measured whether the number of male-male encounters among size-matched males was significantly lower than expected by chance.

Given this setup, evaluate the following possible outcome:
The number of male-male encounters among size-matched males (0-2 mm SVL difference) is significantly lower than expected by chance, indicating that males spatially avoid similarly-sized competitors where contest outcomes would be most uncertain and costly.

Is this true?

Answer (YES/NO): YES